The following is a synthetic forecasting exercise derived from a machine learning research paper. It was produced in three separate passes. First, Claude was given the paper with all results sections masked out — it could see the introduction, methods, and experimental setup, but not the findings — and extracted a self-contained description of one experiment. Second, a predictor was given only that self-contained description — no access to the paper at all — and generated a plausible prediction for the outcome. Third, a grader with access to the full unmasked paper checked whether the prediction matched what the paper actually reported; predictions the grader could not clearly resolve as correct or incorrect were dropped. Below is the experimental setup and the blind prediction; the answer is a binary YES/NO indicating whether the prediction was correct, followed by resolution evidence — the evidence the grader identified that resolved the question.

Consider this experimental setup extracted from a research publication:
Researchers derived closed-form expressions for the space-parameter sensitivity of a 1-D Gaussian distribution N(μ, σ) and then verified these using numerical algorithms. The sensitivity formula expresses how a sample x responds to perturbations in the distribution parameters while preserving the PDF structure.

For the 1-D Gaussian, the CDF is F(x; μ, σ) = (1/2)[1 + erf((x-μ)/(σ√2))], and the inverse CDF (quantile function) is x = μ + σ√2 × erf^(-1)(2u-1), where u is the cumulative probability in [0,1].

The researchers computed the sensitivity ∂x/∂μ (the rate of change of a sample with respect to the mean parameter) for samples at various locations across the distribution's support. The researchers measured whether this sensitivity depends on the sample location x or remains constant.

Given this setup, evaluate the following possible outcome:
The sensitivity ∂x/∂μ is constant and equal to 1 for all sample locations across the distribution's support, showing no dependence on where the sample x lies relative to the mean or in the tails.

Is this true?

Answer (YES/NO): YES